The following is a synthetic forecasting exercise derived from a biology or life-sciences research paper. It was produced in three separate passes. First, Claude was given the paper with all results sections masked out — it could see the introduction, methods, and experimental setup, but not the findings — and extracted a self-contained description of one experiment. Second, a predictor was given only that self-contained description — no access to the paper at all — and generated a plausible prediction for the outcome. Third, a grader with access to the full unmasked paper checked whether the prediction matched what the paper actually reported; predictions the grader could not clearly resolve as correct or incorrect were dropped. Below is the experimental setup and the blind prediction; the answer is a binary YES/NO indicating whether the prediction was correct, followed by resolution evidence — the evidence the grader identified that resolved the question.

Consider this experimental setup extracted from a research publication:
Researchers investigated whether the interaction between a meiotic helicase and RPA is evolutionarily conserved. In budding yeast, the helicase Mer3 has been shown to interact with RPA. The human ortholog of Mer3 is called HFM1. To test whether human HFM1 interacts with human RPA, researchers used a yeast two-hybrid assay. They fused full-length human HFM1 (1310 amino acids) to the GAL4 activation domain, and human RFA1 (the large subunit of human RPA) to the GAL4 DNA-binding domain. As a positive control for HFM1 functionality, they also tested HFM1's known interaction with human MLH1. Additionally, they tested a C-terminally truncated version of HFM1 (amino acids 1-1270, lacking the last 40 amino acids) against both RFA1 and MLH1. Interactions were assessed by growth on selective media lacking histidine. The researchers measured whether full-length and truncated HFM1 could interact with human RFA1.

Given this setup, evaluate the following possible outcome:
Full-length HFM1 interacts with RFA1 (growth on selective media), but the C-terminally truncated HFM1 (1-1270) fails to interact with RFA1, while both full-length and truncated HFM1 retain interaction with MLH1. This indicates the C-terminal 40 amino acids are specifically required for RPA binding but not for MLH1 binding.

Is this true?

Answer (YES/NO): YES